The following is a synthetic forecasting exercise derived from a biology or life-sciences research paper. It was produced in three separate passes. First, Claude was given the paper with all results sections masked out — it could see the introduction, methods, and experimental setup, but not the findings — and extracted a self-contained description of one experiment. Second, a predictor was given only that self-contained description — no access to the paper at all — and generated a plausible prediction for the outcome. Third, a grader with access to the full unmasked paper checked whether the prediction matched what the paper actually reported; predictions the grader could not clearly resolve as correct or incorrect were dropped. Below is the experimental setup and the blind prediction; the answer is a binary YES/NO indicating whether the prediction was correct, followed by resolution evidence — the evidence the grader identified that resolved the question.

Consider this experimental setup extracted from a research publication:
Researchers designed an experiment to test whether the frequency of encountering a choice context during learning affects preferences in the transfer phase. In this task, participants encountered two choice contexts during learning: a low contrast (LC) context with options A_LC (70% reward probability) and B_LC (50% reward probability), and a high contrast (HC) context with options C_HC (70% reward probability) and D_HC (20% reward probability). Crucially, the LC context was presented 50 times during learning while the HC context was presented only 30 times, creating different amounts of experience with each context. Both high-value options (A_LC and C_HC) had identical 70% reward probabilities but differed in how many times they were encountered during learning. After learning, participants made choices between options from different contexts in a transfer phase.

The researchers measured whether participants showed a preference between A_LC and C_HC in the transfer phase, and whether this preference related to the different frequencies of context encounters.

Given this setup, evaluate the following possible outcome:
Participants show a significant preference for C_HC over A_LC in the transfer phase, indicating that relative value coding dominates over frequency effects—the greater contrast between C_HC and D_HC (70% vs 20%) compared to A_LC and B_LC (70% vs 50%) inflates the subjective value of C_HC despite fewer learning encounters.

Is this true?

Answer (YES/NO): NO